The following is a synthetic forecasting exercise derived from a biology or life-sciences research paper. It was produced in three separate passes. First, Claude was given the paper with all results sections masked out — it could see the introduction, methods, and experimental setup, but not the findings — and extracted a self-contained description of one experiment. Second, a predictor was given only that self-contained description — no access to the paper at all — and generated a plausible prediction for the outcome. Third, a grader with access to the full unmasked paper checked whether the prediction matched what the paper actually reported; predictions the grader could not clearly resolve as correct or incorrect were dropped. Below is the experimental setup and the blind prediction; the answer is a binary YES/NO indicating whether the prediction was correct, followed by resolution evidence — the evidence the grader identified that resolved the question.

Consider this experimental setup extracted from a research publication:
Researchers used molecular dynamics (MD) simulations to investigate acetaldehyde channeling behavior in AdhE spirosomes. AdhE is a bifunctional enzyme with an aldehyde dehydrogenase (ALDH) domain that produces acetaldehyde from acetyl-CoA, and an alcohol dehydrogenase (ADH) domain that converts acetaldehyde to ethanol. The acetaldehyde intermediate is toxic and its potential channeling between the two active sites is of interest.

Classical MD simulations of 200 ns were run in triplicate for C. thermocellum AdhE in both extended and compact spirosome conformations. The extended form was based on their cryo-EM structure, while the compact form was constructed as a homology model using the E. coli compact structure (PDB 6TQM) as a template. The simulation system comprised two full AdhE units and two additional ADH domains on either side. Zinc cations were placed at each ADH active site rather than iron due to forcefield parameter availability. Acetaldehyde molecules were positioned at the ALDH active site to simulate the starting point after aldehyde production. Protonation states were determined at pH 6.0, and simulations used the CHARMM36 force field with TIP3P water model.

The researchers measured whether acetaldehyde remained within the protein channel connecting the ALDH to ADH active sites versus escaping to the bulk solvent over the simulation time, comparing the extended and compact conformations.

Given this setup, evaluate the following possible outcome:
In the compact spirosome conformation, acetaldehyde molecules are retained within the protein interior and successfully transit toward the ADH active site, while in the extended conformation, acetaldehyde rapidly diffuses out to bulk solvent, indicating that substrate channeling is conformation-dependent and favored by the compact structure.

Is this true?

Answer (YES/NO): NO